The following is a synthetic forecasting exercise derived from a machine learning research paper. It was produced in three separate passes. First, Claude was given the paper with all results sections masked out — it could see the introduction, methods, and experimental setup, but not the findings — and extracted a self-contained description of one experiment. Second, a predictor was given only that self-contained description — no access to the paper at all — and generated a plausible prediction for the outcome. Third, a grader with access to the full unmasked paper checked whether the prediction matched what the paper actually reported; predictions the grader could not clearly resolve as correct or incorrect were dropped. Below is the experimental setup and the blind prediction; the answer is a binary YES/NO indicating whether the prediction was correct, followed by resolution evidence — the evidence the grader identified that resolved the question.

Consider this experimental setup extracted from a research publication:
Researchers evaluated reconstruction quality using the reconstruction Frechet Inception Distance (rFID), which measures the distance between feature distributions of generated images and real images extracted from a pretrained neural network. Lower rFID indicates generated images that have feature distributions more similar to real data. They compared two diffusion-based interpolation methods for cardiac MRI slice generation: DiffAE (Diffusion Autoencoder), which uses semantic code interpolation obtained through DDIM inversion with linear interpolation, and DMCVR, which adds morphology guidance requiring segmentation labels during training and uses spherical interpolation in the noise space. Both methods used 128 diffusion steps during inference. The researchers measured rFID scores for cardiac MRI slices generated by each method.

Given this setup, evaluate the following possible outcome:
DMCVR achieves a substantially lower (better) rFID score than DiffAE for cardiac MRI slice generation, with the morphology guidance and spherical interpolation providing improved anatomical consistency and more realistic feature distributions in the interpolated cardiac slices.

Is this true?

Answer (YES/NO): NO